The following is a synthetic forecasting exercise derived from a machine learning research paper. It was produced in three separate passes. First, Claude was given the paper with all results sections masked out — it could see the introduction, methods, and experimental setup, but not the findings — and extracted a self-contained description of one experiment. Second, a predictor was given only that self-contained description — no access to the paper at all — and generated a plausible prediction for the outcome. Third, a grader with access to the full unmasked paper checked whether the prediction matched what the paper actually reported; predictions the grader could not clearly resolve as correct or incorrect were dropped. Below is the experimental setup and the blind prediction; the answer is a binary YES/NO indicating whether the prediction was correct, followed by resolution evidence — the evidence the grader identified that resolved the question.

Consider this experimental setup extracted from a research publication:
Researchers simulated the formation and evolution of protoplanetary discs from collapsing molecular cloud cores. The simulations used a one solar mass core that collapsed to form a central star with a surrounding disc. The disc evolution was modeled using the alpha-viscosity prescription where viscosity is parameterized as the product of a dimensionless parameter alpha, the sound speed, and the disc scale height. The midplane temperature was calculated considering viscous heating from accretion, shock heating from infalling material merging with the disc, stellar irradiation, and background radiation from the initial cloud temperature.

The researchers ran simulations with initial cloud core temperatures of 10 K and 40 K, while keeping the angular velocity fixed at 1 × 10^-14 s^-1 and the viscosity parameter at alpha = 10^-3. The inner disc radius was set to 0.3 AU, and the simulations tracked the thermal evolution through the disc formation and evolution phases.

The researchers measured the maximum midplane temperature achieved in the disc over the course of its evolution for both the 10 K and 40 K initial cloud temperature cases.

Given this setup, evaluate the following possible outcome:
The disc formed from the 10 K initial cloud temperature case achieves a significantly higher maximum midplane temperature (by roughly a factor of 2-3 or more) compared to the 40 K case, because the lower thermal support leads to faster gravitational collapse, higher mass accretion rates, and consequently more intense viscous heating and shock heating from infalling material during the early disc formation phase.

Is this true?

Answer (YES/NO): NO